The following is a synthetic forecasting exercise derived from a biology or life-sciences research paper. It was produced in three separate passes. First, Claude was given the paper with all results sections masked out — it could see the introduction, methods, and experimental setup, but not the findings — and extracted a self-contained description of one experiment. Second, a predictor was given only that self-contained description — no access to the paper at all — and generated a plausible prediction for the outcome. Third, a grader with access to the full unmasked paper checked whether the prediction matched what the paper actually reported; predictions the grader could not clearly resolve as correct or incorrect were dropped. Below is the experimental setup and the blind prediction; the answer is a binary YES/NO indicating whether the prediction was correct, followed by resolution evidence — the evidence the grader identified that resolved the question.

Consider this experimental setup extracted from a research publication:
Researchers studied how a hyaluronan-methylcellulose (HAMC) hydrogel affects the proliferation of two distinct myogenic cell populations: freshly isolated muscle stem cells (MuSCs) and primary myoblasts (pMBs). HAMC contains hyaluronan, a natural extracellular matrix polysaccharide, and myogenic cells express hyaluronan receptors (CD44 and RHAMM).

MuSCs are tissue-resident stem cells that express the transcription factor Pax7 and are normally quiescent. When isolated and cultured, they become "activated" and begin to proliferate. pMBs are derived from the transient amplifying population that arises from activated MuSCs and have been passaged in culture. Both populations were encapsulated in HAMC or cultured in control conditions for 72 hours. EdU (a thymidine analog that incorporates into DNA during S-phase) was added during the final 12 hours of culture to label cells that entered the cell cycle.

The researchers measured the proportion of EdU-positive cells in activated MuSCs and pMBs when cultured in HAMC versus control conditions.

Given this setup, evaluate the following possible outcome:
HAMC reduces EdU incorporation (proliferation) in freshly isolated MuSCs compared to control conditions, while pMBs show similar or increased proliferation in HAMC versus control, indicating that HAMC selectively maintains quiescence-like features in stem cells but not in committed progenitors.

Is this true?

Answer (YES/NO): NO